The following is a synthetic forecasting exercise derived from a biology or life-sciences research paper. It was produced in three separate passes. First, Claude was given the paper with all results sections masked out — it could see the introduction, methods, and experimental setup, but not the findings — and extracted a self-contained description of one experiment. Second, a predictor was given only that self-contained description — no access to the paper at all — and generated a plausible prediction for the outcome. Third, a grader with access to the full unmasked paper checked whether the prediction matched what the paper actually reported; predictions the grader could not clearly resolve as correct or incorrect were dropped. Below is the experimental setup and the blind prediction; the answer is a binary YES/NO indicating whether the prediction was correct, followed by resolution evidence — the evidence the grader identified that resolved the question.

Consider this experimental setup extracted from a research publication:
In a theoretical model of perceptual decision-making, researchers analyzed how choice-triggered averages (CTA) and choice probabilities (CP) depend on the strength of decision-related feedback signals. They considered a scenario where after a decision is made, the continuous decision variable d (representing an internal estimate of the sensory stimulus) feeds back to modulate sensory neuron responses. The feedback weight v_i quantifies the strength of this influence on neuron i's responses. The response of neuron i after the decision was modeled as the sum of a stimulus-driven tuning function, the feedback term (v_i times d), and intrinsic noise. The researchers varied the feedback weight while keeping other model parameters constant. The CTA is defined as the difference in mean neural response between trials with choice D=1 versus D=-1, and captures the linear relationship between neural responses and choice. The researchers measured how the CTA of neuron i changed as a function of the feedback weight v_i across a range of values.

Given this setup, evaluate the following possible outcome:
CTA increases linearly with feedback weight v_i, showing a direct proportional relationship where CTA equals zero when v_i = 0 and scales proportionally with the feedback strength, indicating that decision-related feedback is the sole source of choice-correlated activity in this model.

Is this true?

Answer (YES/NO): YES